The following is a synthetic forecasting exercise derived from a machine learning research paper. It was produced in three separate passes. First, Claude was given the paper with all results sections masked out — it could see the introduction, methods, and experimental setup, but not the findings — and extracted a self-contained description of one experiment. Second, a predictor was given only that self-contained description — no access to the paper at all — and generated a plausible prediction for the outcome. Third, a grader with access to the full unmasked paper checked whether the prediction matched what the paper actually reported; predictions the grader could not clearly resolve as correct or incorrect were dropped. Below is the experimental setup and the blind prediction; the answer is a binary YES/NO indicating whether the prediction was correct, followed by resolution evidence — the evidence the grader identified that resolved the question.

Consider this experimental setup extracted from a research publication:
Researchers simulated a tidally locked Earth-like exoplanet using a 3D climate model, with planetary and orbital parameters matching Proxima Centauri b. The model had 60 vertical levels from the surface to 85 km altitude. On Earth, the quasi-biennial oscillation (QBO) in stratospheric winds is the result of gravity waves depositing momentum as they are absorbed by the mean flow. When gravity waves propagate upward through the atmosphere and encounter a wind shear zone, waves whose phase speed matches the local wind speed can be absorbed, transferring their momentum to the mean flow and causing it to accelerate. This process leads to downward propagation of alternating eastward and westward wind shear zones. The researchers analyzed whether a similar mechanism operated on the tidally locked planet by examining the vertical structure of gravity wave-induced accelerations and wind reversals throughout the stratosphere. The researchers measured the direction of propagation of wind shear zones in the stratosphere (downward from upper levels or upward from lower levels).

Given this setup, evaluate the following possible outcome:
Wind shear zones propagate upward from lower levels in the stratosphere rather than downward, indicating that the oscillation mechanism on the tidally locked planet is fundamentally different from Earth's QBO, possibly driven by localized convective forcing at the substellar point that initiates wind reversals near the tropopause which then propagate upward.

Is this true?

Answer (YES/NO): NO